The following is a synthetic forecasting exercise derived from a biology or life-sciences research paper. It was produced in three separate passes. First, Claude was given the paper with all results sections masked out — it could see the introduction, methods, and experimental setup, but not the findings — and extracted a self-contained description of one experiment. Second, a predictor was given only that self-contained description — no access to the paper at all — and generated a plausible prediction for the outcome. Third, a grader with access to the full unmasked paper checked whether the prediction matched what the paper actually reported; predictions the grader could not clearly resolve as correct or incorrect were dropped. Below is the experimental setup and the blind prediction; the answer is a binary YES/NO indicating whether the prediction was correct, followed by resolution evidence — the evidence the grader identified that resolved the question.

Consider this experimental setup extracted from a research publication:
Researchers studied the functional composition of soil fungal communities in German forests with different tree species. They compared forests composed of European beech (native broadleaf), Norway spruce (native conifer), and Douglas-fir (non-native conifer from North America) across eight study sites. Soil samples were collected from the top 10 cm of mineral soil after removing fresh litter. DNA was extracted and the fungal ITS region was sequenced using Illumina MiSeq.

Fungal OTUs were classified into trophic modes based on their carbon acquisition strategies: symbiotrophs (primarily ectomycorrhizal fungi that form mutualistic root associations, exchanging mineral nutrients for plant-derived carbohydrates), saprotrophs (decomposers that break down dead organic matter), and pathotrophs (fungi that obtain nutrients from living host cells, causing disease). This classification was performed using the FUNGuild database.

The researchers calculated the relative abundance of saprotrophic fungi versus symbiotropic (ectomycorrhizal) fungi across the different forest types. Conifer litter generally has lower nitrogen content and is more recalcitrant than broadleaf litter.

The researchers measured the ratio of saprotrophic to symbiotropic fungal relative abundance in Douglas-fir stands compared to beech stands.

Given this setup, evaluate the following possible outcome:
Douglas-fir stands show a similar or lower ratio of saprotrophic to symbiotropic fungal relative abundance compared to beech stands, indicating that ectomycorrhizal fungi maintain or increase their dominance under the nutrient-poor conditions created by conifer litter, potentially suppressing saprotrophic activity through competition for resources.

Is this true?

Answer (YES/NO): NO